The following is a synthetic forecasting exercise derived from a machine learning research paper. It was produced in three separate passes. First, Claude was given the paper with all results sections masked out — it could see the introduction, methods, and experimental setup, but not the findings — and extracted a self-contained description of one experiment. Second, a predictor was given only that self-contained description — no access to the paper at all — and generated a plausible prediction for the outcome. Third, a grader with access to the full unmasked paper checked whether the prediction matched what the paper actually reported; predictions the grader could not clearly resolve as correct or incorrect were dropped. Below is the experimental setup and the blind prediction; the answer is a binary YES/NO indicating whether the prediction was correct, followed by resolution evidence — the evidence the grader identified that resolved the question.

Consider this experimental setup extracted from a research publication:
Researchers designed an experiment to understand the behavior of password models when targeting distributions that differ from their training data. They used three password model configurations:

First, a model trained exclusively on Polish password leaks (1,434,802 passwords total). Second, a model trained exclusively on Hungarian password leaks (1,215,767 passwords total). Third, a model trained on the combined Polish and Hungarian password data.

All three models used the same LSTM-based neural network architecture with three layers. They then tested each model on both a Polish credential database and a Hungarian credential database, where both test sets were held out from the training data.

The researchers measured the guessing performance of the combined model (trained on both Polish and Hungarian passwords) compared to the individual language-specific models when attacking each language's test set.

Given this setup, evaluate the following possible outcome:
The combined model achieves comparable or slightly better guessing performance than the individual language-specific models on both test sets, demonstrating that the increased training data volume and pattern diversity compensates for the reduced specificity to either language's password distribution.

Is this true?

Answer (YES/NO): NO